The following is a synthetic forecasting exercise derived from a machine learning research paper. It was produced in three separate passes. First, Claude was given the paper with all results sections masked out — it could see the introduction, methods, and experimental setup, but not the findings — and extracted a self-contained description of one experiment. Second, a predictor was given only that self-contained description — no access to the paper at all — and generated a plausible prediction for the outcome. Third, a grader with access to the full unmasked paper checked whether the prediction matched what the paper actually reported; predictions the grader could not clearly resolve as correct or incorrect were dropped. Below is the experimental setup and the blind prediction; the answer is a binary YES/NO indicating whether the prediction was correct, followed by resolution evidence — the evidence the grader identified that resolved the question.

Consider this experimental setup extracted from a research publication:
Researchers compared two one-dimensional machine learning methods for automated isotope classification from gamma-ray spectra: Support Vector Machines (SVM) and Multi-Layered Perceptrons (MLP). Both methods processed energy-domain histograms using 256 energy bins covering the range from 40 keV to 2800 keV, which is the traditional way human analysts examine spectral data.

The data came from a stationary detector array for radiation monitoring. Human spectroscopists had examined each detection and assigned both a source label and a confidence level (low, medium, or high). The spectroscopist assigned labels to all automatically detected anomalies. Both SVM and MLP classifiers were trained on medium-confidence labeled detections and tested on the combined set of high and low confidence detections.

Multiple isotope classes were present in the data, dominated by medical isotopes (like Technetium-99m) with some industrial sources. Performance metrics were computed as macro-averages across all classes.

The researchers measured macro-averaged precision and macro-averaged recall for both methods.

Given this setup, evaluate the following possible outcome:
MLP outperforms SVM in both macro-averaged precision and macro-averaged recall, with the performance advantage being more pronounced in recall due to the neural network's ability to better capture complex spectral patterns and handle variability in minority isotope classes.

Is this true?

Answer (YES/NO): NO